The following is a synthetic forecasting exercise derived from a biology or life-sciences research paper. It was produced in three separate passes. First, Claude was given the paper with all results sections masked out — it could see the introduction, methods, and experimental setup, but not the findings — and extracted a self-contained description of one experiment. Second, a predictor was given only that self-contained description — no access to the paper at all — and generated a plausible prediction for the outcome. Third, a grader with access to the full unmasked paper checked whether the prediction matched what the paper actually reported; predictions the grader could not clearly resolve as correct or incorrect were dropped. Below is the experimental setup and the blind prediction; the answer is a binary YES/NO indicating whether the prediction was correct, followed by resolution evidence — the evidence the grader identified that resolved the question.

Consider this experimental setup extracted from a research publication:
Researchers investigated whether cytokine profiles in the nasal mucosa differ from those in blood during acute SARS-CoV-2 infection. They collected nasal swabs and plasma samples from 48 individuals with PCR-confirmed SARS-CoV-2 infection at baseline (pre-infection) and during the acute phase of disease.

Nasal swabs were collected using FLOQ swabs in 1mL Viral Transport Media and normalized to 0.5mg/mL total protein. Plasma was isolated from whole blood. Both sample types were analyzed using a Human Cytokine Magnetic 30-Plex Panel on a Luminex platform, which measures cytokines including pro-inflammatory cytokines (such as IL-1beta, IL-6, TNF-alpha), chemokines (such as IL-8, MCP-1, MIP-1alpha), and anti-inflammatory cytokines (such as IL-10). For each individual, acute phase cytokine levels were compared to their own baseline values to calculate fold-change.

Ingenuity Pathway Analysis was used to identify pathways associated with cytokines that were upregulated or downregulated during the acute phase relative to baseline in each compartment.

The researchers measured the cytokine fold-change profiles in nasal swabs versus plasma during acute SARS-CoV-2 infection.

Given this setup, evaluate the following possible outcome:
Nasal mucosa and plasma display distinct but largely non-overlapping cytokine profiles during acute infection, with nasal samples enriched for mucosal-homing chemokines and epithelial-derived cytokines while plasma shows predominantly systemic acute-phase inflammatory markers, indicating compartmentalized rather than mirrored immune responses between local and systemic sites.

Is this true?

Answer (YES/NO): NO